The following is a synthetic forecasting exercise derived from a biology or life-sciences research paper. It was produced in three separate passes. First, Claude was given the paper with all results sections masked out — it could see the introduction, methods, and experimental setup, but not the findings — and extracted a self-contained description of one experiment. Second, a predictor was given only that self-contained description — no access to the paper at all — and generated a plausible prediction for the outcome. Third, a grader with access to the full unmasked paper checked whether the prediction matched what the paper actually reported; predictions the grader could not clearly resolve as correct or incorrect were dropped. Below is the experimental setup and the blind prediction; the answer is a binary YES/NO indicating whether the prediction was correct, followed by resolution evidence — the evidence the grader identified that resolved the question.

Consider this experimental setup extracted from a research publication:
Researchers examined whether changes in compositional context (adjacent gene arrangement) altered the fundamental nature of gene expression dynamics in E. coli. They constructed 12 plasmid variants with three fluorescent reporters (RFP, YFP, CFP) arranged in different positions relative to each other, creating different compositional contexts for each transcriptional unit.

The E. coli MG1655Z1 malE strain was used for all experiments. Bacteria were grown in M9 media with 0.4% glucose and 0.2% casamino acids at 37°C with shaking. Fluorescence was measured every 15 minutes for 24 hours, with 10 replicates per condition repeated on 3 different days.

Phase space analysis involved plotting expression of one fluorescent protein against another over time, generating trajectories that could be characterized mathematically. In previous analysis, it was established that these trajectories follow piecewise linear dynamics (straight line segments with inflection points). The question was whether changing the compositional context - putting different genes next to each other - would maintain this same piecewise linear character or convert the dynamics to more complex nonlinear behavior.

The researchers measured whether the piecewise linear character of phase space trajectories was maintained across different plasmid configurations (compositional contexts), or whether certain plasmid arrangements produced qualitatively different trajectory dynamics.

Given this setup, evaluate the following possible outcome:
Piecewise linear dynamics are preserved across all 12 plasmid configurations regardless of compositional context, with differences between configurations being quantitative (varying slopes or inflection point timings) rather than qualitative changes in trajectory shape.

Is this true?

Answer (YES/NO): YES